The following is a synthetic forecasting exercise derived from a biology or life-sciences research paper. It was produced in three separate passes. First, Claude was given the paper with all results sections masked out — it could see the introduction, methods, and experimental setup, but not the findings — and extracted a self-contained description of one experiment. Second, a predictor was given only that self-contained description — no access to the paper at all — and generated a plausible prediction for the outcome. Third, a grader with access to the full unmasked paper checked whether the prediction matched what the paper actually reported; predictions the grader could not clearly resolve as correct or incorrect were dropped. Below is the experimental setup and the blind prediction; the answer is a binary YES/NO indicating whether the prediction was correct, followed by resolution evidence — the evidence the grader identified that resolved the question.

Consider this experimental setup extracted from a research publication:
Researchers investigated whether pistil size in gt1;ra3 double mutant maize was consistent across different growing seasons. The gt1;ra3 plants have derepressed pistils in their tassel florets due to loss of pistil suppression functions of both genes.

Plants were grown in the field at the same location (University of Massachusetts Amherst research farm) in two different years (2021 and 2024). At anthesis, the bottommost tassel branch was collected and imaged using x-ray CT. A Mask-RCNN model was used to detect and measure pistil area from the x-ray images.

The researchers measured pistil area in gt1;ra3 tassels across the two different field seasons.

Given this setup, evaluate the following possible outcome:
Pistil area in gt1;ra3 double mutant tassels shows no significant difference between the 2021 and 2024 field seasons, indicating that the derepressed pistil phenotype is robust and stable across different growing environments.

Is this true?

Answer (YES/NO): NO